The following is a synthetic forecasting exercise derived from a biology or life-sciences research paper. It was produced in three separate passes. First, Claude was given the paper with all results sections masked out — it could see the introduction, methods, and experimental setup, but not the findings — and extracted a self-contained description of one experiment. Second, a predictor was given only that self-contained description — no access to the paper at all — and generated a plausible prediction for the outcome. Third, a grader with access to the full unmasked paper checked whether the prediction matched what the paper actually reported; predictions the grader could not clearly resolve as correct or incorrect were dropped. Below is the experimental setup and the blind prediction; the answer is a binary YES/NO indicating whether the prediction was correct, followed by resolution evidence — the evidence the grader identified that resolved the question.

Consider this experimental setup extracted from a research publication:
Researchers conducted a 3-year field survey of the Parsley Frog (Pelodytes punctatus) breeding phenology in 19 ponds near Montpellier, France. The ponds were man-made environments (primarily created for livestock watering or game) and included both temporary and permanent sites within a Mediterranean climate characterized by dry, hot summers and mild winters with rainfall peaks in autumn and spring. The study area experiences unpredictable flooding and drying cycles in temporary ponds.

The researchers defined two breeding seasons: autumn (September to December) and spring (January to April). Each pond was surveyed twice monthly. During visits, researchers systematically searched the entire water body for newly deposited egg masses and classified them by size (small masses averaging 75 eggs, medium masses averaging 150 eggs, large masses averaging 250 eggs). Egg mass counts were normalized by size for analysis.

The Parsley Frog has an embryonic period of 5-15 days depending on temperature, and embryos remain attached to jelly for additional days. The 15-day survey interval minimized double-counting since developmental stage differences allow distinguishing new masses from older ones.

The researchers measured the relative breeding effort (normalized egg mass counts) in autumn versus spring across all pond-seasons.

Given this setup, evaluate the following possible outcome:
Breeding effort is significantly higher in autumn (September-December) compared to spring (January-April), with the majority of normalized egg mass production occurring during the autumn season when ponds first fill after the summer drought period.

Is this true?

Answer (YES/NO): YES